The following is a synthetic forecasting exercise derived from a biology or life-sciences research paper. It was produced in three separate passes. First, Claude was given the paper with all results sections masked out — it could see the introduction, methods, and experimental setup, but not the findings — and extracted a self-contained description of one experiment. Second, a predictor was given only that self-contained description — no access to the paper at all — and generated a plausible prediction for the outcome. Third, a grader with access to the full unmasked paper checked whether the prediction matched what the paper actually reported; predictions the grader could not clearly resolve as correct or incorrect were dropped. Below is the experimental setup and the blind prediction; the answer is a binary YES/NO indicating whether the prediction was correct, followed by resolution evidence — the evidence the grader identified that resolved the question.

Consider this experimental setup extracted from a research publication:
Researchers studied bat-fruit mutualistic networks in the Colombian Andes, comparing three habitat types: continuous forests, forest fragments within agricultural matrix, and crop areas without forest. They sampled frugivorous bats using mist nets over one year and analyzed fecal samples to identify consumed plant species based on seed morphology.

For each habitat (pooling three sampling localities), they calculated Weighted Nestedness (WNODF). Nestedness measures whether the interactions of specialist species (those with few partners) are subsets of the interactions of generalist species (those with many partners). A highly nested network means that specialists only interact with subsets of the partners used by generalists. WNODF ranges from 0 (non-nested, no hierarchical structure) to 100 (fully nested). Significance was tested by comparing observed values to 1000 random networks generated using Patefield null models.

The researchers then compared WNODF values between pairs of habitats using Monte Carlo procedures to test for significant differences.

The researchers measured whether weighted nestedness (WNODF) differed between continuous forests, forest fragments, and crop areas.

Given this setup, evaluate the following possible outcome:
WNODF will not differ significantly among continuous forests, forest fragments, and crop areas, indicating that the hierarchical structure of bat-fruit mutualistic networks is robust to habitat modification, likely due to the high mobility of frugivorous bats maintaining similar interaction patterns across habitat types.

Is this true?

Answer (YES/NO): YES